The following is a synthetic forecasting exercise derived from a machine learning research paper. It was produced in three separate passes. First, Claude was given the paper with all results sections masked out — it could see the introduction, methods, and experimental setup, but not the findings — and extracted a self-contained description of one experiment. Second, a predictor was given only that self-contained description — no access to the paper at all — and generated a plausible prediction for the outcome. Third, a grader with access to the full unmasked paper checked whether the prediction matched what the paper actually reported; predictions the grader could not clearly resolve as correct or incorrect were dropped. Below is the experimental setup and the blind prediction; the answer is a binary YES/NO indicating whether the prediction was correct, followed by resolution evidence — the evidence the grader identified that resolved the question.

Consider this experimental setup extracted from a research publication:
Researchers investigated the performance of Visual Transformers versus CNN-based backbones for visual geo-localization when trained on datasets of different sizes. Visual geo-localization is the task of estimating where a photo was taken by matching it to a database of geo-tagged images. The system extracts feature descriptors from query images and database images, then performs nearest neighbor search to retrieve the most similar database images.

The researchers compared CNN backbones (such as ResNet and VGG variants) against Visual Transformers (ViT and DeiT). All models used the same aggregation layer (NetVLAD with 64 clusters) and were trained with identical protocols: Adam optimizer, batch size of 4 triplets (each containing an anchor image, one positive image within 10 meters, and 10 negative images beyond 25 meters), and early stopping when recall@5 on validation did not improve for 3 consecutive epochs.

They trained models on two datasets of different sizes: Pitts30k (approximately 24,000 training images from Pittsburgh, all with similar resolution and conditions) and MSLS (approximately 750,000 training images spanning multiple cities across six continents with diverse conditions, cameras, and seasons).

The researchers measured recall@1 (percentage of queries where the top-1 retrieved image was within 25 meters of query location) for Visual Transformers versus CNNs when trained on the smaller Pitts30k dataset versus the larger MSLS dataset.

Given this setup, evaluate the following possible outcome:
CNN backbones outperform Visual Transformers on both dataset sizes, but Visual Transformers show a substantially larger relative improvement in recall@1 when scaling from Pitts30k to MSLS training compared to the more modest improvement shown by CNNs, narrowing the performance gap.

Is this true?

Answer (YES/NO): NO